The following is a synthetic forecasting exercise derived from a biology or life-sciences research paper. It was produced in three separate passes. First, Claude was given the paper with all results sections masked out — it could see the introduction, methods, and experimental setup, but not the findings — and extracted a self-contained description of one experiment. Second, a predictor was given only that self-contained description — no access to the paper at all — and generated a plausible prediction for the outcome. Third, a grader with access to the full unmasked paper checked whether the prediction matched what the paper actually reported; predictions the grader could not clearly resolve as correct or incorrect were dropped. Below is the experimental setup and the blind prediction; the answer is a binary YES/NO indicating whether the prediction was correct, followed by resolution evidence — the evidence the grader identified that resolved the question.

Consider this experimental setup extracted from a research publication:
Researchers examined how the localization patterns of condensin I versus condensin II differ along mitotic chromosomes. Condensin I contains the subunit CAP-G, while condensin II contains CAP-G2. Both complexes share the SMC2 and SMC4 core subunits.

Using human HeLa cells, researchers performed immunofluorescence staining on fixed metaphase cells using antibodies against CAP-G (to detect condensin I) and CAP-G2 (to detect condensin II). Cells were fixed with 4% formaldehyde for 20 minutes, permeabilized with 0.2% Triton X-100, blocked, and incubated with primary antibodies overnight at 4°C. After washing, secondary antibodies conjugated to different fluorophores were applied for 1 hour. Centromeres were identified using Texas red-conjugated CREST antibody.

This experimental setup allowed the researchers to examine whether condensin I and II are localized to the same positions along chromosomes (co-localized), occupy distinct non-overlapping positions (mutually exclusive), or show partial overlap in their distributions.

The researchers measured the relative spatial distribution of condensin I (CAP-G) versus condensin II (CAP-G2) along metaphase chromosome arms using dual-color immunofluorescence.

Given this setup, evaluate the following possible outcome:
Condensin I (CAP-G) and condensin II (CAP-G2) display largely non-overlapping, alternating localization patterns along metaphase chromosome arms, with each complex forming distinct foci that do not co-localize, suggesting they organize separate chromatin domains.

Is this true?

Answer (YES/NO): YES